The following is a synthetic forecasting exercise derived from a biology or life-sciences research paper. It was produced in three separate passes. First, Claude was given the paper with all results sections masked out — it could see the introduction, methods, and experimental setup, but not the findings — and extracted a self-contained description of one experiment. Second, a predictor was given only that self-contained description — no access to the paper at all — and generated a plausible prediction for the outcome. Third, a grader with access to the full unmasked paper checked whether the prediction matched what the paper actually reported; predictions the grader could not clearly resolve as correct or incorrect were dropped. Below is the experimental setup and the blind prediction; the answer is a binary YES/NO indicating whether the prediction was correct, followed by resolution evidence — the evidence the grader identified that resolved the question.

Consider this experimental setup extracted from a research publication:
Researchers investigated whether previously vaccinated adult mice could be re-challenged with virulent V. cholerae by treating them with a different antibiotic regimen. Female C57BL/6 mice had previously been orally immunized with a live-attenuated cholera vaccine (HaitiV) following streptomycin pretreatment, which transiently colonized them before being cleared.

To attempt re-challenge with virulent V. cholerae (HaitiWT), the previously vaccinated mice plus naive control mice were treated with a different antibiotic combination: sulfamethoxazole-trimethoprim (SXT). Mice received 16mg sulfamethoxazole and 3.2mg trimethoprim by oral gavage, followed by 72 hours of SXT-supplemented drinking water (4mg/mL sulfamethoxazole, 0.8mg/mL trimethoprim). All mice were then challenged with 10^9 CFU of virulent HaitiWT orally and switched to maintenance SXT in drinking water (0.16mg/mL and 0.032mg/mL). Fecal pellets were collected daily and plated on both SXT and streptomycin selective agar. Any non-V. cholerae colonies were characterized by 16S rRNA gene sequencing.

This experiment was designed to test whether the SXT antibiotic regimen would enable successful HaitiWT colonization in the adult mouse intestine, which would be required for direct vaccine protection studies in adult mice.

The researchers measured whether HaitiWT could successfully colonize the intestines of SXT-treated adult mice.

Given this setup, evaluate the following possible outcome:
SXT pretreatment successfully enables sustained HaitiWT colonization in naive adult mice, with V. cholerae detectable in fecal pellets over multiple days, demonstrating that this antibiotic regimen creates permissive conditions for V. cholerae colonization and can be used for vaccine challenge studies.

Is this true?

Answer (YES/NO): NO